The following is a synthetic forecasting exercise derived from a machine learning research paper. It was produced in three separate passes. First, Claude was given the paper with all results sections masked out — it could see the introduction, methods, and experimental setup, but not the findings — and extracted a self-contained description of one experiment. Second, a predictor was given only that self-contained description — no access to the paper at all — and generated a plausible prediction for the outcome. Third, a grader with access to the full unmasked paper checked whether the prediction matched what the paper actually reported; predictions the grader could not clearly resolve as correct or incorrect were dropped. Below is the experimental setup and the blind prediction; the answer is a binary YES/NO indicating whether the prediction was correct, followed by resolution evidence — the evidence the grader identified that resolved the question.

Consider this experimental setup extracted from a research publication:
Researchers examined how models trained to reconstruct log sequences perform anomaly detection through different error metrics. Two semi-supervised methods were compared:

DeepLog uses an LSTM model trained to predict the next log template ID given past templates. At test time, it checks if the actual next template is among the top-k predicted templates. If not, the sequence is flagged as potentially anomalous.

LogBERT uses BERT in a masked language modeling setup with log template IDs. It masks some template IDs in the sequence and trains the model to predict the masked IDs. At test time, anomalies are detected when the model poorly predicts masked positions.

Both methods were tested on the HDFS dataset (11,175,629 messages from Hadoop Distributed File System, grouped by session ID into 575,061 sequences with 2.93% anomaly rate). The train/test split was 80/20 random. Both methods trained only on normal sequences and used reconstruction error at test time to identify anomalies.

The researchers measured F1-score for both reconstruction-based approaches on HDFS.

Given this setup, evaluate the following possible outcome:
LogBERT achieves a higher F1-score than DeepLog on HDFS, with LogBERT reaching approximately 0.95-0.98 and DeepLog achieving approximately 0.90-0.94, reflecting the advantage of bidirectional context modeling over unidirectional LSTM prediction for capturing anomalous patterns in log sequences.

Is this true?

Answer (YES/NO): NO